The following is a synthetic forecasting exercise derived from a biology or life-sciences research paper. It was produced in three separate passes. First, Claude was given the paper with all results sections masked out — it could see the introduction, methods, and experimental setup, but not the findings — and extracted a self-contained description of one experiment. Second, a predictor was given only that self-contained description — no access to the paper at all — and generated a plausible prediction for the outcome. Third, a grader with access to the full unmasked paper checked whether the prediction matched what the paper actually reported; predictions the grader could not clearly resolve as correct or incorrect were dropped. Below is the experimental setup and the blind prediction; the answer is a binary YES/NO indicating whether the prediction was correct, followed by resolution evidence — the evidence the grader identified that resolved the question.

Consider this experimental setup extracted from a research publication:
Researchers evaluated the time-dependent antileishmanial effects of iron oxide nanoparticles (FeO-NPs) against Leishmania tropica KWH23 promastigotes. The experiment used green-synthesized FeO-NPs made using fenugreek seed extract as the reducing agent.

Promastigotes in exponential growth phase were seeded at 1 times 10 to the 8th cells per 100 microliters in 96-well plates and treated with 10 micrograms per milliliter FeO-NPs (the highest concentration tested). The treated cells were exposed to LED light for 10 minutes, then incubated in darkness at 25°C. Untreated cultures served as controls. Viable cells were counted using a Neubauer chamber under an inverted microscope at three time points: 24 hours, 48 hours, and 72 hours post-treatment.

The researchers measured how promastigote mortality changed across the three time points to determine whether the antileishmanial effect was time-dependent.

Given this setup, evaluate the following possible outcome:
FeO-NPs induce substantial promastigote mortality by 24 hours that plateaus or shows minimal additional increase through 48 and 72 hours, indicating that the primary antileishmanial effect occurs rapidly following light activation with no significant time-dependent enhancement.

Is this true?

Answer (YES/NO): NO